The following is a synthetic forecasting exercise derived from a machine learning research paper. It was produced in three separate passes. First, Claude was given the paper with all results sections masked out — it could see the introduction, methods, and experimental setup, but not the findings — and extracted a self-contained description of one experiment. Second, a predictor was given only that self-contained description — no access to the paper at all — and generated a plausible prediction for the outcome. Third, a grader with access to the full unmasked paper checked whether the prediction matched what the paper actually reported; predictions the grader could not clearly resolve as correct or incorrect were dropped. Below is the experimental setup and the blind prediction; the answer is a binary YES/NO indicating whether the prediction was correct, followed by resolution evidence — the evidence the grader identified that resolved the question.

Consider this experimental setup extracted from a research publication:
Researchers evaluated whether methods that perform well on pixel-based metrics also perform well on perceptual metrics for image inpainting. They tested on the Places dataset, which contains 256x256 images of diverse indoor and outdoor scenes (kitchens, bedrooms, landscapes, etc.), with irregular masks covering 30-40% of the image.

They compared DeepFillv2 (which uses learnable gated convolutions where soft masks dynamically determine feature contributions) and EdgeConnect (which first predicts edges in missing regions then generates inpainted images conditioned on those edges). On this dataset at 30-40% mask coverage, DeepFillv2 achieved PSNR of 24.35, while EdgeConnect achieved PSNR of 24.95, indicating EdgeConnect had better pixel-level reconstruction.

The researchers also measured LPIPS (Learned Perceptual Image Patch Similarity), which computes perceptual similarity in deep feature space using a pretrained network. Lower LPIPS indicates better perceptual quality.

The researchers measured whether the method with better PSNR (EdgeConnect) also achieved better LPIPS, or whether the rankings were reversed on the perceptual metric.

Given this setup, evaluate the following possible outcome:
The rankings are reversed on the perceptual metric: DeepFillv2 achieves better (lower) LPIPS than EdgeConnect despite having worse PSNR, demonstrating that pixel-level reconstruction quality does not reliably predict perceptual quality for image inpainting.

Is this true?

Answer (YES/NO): NO